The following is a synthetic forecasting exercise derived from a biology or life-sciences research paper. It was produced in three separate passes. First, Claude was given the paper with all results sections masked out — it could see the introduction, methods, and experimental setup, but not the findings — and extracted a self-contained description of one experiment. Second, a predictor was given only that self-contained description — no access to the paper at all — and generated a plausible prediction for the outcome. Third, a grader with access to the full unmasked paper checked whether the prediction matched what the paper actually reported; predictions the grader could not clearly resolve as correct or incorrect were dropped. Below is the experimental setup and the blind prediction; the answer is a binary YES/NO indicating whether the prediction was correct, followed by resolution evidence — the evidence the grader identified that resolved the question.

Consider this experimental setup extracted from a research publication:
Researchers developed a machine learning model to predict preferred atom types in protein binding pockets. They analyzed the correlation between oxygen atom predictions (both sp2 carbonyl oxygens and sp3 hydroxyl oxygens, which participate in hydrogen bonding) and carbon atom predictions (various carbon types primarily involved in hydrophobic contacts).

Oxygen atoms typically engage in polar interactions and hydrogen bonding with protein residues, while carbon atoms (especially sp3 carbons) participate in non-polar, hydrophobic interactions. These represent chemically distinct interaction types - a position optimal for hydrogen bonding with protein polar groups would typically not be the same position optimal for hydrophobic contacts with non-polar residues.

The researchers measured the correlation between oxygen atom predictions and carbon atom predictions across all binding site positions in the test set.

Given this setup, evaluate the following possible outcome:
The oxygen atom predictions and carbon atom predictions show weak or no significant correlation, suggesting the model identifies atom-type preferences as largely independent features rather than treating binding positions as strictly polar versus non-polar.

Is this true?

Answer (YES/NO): NO